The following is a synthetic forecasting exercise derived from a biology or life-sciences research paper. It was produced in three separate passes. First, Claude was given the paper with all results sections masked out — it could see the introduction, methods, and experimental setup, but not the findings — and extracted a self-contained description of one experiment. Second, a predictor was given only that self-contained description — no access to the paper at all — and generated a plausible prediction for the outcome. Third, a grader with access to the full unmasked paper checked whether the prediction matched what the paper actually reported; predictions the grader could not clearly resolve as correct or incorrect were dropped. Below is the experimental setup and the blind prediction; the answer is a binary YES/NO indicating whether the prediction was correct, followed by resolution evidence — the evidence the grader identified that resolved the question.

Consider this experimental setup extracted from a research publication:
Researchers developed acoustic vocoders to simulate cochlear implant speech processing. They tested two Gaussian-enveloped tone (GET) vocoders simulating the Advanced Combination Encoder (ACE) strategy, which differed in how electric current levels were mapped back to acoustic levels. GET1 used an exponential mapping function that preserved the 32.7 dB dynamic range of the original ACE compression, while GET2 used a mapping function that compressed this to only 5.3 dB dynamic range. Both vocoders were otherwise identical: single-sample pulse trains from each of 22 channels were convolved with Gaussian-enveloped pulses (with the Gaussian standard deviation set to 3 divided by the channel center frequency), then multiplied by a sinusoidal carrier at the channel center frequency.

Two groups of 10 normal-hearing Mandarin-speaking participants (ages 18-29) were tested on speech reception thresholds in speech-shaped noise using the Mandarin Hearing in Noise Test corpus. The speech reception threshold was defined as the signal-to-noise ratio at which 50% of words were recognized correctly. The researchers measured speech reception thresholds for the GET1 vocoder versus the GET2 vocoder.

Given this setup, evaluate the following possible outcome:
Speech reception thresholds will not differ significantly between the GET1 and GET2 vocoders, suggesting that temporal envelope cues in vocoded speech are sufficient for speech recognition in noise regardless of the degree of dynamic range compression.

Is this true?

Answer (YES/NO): NO